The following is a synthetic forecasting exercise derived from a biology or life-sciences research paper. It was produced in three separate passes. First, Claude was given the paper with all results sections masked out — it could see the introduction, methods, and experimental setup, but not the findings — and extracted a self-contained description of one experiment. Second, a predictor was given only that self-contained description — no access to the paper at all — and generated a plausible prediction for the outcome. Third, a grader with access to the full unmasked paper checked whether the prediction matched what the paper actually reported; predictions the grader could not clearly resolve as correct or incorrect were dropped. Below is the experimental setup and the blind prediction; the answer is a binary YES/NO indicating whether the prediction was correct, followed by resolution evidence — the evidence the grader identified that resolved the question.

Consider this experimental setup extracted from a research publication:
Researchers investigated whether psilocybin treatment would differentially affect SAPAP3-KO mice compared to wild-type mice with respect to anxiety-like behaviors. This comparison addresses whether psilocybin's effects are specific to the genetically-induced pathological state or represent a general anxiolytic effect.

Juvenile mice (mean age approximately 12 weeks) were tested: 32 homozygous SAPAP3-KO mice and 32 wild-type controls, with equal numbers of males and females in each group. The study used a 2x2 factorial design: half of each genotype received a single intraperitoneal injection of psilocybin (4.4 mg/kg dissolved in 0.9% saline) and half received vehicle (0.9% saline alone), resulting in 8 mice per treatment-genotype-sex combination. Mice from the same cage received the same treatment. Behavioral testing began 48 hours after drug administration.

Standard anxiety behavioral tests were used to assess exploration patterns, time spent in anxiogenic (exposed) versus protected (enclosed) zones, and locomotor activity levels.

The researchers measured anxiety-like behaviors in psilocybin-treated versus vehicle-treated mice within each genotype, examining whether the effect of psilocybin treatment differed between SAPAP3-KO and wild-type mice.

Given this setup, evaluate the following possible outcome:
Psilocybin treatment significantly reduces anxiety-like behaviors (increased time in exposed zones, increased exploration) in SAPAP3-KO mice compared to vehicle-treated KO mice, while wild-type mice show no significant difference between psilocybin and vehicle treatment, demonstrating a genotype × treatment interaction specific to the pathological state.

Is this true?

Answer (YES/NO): NO